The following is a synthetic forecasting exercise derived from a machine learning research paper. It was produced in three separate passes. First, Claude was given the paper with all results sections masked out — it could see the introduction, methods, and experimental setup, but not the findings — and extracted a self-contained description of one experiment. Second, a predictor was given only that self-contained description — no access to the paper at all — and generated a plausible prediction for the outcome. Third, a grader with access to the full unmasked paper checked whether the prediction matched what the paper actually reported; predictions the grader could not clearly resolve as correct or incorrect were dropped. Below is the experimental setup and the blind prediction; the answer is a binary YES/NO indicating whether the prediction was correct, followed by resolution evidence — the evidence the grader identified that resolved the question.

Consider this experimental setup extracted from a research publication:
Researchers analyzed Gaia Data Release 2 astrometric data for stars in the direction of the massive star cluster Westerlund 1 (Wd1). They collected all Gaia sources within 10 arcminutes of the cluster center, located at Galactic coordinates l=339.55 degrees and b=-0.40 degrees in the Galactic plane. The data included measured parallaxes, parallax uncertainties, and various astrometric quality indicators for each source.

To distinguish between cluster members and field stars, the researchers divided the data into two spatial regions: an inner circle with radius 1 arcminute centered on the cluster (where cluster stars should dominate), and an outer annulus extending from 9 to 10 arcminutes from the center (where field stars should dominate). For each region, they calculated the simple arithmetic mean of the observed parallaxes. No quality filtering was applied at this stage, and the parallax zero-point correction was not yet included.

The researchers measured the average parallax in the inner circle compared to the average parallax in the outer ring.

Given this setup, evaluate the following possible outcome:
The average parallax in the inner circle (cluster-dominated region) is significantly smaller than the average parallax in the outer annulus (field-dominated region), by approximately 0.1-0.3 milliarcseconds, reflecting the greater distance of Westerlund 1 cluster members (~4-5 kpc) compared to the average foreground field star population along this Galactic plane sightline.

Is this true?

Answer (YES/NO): NO